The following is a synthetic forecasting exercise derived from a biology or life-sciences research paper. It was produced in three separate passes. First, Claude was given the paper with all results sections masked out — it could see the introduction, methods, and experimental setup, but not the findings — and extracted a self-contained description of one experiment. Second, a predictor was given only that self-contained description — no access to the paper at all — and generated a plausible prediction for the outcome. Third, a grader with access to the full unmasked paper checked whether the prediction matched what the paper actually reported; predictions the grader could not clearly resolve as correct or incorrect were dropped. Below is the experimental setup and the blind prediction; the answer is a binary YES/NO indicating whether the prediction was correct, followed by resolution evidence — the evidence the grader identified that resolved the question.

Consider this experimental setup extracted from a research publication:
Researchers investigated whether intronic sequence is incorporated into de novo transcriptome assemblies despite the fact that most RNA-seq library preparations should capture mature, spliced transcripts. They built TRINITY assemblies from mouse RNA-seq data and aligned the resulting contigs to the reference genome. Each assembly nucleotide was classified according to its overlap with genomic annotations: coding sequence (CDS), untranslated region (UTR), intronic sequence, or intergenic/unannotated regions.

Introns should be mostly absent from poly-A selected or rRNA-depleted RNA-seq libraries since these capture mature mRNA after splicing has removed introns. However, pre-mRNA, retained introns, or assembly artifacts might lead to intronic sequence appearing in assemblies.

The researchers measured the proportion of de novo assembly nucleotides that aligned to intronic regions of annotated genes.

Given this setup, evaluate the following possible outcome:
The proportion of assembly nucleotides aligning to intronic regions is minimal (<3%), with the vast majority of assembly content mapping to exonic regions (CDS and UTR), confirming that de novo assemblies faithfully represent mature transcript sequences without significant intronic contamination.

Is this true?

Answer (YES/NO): NO